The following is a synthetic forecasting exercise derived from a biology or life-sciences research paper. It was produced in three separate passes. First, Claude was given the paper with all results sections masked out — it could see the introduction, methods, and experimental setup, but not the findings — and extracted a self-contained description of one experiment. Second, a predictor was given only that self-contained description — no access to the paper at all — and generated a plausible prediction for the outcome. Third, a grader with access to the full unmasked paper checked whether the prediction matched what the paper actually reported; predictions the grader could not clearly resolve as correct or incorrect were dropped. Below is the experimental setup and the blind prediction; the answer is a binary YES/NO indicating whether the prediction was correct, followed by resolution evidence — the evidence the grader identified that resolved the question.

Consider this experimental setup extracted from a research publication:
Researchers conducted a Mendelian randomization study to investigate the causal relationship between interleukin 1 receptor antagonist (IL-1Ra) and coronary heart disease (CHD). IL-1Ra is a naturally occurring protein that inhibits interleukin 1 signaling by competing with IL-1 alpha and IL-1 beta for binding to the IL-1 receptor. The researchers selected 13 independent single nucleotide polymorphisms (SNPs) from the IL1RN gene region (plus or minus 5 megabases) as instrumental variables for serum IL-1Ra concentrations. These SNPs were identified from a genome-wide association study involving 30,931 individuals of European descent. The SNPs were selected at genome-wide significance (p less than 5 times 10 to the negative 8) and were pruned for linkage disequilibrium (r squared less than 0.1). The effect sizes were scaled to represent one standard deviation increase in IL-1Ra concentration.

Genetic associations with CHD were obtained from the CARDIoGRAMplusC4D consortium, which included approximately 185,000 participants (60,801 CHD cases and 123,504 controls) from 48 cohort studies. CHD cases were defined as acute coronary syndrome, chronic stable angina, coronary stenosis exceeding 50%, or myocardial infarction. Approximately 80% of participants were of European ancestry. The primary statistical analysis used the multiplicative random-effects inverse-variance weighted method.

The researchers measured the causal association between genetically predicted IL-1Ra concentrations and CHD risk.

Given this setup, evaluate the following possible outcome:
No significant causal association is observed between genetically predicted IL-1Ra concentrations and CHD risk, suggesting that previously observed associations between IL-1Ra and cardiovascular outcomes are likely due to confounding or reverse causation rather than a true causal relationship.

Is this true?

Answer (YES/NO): NO